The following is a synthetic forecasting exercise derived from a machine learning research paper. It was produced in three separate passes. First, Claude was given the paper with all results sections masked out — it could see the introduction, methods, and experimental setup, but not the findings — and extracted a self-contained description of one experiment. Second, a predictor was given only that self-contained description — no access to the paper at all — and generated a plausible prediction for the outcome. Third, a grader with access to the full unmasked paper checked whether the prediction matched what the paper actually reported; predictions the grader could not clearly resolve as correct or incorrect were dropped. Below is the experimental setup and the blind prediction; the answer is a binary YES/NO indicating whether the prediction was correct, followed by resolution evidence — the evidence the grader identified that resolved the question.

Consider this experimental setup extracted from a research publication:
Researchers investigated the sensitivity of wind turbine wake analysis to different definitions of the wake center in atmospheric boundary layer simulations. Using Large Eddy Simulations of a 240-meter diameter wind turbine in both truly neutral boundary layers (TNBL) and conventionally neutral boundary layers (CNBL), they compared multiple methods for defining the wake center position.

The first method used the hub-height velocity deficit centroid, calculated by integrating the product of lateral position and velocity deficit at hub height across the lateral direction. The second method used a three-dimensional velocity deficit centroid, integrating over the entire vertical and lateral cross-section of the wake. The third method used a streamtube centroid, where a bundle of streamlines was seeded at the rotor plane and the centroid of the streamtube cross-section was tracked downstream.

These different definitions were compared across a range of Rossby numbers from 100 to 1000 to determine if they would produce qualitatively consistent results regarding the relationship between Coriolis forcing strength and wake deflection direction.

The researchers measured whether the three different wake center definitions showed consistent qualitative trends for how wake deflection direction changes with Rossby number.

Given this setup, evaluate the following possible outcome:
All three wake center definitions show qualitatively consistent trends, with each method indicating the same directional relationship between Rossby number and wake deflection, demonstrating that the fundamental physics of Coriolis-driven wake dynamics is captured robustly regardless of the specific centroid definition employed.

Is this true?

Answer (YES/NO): YES